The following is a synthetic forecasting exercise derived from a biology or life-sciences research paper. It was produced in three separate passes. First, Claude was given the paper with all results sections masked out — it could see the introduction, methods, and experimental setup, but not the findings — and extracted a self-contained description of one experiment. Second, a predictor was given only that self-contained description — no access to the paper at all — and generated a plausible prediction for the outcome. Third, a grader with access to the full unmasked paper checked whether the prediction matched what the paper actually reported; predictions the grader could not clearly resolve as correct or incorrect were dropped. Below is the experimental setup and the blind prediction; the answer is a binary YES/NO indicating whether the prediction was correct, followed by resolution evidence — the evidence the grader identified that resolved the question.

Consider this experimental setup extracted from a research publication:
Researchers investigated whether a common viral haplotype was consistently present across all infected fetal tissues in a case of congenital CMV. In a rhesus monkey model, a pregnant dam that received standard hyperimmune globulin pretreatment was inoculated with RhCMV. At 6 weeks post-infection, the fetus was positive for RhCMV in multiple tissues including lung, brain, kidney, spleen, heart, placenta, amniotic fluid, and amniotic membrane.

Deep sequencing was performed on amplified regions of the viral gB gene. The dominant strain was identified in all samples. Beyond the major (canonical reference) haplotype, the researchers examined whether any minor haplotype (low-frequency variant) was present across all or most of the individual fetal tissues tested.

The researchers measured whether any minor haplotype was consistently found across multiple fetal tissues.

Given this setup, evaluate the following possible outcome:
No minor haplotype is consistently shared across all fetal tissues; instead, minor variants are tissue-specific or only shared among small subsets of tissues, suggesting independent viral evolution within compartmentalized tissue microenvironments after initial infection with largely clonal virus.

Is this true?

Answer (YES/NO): NO